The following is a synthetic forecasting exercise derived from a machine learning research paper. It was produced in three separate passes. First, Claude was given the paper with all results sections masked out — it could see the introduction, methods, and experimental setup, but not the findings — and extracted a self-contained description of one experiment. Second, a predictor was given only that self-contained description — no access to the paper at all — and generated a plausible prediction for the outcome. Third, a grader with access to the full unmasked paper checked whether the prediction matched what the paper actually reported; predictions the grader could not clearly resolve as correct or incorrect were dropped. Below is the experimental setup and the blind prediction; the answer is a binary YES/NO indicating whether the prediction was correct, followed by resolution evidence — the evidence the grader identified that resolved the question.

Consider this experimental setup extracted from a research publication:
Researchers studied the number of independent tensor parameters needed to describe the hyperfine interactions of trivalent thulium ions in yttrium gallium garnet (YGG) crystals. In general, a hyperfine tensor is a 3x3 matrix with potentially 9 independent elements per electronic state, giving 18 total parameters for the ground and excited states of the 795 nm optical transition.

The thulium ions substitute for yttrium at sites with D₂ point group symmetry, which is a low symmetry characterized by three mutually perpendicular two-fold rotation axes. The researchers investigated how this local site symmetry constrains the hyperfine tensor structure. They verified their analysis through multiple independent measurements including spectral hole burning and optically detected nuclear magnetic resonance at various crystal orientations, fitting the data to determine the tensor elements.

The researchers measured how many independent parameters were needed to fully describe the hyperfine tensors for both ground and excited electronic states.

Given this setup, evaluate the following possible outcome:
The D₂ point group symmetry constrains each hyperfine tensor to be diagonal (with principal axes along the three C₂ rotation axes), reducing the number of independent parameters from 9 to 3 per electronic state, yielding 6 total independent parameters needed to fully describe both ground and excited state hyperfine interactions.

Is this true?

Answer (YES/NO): YES